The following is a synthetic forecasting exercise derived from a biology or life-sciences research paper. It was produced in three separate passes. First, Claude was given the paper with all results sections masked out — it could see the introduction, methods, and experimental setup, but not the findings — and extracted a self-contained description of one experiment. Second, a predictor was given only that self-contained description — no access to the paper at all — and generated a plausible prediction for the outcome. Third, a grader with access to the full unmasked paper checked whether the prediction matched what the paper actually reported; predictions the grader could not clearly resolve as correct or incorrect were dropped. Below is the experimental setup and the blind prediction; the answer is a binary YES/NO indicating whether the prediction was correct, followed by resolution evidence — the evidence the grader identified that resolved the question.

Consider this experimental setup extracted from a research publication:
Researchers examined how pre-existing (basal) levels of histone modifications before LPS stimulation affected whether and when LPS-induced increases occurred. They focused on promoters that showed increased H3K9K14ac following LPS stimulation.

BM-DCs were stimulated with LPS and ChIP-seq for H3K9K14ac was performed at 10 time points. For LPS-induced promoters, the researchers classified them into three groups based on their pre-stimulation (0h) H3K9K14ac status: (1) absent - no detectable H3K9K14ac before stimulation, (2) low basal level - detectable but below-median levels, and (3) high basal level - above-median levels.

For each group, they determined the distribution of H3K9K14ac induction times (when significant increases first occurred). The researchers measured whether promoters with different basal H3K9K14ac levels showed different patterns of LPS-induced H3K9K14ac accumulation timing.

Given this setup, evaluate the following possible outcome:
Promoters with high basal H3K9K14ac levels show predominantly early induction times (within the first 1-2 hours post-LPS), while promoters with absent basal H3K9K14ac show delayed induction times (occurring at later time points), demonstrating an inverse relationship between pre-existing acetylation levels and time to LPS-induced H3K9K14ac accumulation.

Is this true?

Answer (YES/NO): NO